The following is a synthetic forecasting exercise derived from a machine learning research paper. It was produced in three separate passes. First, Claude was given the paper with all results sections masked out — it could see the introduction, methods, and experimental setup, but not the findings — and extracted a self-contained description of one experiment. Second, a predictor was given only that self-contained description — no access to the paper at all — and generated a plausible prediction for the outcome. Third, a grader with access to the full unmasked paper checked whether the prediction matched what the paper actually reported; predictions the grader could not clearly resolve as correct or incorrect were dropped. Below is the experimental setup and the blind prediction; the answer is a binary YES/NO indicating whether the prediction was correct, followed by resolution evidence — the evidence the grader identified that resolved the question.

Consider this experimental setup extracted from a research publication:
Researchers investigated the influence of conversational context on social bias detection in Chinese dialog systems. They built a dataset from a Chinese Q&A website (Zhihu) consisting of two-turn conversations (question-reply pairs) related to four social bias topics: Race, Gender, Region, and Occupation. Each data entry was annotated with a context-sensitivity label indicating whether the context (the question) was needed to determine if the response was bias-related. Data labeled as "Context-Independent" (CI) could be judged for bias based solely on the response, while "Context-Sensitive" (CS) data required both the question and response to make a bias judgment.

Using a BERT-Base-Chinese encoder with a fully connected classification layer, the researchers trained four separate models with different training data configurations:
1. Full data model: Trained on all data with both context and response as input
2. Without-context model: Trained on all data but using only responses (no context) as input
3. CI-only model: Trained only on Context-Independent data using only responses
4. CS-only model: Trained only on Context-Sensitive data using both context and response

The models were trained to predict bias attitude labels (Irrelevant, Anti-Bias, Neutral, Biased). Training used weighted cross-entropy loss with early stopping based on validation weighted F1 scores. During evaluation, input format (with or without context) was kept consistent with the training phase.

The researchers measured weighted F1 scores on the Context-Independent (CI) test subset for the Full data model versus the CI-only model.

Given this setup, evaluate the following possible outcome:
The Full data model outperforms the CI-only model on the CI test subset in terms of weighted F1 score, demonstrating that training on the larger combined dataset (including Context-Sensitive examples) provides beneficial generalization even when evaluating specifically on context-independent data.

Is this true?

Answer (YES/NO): NO